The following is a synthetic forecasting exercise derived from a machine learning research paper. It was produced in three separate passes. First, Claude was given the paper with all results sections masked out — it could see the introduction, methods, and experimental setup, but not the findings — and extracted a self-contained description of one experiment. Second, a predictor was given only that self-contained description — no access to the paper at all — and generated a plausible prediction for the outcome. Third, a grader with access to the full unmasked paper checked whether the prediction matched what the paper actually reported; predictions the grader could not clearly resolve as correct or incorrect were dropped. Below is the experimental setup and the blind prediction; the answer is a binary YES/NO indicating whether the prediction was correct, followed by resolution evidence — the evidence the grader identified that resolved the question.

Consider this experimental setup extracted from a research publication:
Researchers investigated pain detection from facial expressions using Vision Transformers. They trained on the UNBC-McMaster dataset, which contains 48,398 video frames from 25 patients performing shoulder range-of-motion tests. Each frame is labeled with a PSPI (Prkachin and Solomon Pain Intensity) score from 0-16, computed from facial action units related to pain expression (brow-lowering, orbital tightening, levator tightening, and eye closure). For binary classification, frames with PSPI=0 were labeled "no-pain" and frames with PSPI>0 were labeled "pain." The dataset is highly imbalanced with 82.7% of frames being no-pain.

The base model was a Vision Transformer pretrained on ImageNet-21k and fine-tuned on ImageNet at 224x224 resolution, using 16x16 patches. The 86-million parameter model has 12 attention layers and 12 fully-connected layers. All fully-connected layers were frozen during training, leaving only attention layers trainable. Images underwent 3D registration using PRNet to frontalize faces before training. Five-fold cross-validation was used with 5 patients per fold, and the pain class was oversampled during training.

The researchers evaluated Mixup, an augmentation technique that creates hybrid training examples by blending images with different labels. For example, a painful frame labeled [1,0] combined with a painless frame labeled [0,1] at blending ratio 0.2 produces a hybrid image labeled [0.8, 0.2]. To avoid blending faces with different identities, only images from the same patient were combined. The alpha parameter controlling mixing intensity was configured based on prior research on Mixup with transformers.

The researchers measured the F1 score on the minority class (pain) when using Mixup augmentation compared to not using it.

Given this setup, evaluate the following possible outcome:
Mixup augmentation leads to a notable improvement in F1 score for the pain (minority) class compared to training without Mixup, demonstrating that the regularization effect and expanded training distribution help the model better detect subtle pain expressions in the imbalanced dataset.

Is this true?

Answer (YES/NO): NO